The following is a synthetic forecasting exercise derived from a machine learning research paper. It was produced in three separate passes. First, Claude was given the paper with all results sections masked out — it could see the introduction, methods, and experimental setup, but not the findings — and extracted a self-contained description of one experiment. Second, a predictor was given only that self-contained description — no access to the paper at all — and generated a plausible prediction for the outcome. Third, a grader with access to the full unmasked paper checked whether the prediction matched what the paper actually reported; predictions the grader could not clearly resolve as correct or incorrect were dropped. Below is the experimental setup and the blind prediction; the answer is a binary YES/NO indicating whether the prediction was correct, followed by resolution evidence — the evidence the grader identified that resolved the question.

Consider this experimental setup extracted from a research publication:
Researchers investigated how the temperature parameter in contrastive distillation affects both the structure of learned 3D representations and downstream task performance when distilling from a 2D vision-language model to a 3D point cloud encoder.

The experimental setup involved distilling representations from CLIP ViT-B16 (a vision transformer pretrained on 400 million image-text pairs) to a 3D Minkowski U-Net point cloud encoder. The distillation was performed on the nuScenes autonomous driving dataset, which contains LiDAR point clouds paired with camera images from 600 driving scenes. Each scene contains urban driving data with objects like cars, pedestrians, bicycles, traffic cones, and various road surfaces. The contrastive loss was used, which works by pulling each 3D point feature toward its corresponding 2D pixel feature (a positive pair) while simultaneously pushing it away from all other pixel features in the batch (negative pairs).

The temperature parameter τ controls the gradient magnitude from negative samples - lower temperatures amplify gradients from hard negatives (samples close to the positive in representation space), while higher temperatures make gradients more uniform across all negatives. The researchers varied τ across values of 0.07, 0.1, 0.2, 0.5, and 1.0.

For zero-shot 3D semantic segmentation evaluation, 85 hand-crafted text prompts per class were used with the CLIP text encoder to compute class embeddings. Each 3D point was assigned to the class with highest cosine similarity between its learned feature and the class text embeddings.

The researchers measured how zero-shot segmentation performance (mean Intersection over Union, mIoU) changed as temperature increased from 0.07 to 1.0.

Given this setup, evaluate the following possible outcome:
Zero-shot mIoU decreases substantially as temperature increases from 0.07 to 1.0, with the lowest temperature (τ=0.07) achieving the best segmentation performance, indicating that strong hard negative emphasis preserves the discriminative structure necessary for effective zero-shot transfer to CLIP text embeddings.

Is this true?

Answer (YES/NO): NO